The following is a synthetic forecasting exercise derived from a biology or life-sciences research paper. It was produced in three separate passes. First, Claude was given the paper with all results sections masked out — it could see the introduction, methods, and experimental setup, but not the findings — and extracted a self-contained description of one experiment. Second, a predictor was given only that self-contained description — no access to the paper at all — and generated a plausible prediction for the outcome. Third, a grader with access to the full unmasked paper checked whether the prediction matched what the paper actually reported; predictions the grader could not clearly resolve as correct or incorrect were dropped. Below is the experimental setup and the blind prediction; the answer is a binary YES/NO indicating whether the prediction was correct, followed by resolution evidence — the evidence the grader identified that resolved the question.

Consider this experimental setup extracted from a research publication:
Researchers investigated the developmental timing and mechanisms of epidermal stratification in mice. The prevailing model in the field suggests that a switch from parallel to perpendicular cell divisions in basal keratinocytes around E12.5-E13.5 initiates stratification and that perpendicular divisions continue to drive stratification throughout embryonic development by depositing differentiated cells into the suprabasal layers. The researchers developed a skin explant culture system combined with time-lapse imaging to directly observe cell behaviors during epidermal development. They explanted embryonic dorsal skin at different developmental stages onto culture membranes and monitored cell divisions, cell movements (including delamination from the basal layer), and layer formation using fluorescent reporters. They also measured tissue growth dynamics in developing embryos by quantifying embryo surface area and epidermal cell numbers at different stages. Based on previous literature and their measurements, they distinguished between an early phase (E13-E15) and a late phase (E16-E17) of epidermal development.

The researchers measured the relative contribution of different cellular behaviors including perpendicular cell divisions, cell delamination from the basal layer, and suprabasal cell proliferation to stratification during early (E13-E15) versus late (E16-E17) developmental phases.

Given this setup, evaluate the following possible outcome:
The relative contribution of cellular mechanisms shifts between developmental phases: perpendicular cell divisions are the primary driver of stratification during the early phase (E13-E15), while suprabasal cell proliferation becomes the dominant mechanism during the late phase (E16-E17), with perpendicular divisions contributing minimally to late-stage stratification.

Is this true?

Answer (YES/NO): NO